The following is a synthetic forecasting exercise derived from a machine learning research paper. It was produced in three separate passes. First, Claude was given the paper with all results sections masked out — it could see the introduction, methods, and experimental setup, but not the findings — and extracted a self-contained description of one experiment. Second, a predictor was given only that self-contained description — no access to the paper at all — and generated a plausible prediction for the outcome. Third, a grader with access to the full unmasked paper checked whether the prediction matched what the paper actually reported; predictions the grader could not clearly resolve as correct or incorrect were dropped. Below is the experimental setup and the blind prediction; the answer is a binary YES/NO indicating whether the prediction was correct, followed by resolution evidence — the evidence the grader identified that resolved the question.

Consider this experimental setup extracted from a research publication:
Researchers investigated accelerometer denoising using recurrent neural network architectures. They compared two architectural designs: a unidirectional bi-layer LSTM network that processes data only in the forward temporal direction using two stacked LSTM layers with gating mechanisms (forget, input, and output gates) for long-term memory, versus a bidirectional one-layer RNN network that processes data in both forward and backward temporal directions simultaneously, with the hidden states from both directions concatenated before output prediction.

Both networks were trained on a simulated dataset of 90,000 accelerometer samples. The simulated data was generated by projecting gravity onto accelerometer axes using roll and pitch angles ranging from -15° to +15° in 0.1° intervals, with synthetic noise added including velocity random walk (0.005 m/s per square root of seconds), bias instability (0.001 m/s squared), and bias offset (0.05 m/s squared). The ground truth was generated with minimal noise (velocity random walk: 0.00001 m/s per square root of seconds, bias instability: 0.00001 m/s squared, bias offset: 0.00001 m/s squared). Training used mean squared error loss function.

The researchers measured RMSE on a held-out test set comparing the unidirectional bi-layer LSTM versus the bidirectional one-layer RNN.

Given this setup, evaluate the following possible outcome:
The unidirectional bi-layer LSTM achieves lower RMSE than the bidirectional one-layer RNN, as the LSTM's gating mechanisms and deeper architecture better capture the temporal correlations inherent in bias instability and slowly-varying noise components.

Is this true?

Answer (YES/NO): YES